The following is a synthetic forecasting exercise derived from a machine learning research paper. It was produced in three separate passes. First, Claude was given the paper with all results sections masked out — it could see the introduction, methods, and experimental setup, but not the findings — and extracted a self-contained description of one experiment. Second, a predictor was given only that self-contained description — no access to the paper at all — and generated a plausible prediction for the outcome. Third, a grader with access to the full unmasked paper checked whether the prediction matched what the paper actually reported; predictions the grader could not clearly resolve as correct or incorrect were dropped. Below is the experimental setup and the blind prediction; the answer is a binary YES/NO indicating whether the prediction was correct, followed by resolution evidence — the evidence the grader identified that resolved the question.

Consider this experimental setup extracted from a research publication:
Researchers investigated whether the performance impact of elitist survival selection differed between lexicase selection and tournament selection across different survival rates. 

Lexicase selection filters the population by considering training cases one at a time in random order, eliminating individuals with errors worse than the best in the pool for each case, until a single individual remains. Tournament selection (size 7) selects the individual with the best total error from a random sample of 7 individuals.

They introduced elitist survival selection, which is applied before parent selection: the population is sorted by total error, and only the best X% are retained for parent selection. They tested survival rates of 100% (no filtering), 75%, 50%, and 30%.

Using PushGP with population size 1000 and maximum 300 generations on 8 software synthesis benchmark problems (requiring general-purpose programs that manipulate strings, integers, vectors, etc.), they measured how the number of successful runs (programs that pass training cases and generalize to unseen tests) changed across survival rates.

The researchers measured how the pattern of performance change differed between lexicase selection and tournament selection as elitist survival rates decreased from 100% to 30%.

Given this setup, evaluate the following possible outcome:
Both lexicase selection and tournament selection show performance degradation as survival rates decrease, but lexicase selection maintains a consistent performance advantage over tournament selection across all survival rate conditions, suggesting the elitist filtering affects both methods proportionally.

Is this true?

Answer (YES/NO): NO